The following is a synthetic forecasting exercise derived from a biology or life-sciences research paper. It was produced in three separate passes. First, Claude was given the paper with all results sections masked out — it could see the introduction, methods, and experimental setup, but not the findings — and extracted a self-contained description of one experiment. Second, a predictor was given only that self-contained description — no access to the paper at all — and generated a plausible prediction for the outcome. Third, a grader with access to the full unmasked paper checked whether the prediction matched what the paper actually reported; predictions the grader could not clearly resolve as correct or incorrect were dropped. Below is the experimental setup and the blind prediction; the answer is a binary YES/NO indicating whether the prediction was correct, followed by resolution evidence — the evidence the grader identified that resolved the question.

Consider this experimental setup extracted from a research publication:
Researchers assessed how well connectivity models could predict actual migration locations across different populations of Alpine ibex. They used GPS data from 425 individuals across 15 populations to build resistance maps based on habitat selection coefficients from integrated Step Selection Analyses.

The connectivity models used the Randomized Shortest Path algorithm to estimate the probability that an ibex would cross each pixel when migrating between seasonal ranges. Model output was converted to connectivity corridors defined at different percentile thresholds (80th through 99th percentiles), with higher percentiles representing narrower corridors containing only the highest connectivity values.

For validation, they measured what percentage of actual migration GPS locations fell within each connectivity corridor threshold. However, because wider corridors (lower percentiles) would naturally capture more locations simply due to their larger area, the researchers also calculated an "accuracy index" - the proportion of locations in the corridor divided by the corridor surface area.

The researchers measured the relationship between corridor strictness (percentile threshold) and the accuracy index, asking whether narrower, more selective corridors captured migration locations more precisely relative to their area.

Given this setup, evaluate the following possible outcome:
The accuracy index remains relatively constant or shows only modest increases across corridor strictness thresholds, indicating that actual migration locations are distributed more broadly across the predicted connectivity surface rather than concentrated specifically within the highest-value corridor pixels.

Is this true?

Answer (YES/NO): NO